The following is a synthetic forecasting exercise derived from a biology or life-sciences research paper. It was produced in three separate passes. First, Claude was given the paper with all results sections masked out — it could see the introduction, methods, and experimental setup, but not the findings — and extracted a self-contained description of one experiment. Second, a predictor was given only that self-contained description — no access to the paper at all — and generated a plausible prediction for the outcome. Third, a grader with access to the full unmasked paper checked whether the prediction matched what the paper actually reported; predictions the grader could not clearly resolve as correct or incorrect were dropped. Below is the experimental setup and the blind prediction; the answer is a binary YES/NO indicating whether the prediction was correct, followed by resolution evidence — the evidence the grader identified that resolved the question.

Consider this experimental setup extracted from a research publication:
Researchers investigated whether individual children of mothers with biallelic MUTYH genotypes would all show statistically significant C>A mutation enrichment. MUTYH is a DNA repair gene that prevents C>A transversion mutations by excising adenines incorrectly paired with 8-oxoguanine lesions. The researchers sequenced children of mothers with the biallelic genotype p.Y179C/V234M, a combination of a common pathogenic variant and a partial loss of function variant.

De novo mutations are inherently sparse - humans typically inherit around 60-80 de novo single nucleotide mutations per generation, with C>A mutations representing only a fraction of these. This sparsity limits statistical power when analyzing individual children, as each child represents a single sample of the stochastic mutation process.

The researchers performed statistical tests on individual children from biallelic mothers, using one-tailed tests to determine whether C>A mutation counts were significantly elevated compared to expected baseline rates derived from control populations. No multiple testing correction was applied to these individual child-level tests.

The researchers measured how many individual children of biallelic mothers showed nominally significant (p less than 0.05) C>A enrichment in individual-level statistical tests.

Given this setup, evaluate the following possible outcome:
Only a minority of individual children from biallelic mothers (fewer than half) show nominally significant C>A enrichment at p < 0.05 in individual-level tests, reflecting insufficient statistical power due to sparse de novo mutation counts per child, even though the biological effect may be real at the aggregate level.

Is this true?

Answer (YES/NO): YES